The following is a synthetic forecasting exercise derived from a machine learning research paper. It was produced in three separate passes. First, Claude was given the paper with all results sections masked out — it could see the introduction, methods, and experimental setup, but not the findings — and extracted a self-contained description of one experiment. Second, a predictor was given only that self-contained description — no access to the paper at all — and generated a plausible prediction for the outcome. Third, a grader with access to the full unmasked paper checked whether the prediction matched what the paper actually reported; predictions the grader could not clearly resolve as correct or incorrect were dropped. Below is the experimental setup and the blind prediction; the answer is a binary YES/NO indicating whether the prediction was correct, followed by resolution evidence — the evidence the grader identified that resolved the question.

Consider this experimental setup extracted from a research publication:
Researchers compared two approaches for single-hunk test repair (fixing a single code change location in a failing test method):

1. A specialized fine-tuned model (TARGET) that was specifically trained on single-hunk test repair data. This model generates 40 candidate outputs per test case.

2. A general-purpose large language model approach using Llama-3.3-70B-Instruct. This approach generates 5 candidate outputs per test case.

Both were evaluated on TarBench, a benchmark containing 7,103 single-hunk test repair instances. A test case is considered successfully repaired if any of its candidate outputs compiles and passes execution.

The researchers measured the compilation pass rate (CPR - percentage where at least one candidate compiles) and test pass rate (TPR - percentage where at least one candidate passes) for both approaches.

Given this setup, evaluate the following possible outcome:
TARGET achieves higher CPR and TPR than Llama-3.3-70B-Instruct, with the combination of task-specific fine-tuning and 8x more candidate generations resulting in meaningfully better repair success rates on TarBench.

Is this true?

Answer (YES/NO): NO